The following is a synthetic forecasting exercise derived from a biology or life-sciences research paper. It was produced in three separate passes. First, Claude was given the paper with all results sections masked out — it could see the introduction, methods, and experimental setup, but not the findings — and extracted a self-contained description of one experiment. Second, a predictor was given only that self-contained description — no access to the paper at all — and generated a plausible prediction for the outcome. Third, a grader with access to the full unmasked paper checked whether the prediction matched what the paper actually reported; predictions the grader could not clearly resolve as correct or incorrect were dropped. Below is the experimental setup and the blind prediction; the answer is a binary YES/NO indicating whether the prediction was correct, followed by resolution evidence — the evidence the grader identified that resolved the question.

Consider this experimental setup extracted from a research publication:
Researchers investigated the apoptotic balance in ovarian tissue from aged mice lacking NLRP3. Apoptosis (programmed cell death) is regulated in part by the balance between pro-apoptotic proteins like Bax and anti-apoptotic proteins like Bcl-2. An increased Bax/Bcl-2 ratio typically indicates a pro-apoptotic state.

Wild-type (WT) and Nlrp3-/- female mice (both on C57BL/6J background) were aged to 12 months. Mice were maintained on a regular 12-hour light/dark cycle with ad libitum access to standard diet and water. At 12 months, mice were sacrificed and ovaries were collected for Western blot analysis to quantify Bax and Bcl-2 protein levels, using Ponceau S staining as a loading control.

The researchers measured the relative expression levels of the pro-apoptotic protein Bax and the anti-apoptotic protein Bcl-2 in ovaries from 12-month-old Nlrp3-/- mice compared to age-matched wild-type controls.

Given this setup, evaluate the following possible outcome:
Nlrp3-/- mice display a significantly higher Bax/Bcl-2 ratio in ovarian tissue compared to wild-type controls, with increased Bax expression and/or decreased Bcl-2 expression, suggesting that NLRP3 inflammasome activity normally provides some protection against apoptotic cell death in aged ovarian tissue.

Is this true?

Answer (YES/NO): NO